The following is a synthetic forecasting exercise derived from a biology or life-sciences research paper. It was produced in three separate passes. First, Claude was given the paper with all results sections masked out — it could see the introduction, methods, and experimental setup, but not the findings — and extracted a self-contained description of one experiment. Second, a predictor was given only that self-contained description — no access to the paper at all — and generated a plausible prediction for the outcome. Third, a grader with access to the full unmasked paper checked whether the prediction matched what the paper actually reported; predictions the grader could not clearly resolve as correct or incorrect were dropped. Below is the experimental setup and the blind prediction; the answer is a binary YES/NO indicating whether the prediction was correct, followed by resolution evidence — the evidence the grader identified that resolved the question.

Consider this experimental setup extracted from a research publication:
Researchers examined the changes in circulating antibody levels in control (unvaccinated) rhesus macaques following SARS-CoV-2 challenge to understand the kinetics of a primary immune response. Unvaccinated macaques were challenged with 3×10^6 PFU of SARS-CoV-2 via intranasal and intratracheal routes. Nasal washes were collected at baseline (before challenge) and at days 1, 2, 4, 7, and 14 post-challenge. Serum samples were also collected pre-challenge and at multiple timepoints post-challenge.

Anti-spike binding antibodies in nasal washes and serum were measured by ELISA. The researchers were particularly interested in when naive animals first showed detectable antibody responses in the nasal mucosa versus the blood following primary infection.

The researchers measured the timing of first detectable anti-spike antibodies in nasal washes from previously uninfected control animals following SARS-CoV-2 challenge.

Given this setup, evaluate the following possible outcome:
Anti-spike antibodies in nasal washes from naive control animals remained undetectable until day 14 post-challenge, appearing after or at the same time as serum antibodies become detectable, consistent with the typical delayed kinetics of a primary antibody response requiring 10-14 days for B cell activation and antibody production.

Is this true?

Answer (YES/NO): YES